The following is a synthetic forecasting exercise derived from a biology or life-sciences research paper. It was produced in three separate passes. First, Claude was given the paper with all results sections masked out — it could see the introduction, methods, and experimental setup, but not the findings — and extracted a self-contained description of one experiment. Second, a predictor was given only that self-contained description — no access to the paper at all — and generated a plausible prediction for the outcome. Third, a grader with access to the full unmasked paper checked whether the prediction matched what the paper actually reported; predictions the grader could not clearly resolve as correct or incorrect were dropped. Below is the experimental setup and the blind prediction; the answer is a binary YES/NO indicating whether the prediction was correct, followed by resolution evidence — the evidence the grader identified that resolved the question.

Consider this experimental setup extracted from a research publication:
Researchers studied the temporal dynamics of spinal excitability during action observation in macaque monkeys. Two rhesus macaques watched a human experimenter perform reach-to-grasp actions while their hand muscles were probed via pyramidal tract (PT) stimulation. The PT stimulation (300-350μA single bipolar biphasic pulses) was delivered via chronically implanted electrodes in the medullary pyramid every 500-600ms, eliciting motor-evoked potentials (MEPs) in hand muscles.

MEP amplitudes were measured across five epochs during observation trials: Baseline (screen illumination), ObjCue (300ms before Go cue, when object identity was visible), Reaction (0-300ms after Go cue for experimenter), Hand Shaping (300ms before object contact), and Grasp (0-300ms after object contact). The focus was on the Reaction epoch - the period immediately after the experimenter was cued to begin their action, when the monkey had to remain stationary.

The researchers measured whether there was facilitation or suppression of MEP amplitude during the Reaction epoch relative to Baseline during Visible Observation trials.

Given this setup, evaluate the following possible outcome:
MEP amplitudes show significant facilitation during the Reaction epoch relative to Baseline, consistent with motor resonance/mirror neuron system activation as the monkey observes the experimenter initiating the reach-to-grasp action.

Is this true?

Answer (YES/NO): NO